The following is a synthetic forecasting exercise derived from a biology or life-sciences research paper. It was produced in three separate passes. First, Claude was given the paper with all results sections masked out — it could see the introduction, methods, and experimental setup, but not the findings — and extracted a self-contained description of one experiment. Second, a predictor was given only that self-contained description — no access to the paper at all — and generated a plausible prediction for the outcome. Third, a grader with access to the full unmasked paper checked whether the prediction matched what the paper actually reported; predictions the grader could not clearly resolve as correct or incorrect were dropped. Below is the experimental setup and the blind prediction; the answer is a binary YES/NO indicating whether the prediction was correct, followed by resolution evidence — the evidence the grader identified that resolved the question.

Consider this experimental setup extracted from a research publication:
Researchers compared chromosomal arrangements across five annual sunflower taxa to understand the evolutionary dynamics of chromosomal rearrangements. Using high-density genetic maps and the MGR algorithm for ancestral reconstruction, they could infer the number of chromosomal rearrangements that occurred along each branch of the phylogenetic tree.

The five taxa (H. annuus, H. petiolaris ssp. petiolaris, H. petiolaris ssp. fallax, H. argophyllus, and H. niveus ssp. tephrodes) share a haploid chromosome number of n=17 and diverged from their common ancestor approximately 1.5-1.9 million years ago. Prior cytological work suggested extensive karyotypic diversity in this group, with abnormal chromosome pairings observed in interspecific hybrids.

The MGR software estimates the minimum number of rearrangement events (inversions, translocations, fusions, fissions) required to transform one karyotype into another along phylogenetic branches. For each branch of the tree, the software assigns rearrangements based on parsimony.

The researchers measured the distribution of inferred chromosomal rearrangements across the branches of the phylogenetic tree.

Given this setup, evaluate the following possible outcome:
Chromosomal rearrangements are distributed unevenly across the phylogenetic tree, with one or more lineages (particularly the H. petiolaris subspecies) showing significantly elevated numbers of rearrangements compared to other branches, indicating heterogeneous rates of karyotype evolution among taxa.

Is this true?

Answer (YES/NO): NO